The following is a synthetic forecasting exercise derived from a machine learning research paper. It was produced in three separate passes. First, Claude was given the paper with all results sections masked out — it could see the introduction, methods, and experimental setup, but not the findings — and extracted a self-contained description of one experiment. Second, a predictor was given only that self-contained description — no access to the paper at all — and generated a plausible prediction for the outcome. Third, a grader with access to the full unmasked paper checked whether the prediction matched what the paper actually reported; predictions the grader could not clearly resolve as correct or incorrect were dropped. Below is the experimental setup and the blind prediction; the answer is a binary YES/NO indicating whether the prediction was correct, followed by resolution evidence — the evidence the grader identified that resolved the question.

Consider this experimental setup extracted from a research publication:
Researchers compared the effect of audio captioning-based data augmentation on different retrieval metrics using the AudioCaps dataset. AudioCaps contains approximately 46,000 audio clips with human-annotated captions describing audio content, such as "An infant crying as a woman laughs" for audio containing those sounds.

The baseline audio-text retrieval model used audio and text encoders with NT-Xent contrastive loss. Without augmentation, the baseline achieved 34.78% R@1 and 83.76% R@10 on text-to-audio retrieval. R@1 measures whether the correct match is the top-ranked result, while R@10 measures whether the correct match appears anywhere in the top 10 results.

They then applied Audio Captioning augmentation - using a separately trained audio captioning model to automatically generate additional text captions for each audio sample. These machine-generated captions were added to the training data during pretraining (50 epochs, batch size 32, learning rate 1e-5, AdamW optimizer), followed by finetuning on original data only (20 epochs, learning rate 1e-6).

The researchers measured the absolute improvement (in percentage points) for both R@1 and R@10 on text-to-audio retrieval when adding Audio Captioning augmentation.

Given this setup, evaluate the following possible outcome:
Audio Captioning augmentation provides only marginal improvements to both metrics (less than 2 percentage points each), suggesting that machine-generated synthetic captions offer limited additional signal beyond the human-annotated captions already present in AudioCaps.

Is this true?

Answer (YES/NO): YES